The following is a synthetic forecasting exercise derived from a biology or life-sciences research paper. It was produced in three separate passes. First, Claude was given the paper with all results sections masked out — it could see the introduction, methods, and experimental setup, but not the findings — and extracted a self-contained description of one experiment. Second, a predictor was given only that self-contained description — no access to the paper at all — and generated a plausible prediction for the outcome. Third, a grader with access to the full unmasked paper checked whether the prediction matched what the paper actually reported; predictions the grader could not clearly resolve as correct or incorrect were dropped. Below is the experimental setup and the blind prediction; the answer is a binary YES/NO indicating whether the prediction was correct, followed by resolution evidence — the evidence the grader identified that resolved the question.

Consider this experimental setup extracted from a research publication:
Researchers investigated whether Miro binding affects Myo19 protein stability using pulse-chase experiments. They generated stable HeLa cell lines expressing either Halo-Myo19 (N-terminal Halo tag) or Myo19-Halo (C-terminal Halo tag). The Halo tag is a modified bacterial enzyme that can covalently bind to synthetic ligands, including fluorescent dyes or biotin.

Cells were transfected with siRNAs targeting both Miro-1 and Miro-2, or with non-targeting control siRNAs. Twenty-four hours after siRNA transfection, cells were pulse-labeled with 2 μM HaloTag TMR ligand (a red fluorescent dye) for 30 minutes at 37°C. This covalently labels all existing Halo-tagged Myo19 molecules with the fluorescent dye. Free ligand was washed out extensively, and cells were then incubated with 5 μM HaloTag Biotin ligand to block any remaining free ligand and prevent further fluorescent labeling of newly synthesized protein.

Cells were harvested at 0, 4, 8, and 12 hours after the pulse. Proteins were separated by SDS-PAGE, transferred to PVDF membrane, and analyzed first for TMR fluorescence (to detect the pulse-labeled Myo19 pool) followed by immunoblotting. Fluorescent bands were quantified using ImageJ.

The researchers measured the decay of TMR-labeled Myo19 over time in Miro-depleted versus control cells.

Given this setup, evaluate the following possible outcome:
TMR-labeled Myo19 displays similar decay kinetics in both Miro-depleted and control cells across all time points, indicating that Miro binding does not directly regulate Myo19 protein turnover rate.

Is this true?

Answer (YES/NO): NO